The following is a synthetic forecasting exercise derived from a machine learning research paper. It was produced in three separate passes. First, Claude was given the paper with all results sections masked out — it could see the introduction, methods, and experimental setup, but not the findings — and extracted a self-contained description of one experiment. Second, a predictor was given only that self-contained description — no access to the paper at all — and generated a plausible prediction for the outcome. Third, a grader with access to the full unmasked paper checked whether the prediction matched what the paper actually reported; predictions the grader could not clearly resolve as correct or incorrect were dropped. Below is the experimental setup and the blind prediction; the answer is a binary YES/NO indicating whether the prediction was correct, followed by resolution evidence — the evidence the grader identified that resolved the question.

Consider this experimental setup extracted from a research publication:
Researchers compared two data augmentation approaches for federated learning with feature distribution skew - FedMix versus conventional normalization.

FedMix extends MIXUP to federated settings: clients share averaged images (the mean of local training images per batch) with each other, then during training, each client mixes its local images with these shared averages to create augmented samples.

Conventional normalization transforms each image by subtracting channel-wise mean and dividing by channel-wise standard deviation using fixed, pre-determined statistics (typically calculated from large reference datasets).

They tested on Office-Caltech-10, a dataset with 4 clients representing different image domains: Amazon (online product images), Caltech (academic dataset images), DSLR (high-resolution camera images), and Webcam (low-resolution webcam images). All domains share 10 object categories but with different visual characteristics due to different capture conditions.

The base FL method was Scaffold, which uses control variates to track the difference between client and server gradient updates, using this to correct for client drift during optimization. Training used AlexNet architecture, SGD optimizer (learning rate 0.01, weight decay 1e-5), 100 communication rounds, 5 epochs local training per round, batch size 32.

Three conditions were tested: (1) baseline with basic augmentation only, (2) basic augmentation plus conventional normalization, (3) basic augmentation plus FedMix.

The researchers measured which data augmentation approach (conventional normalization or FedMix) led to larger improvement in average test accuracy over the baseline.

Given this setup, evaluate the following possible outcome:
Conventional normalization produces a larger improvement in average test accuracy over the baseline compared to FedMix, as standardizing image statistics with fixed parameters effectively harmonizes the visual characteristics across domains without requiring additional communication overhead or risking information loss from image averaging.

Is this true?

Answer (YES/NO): NO